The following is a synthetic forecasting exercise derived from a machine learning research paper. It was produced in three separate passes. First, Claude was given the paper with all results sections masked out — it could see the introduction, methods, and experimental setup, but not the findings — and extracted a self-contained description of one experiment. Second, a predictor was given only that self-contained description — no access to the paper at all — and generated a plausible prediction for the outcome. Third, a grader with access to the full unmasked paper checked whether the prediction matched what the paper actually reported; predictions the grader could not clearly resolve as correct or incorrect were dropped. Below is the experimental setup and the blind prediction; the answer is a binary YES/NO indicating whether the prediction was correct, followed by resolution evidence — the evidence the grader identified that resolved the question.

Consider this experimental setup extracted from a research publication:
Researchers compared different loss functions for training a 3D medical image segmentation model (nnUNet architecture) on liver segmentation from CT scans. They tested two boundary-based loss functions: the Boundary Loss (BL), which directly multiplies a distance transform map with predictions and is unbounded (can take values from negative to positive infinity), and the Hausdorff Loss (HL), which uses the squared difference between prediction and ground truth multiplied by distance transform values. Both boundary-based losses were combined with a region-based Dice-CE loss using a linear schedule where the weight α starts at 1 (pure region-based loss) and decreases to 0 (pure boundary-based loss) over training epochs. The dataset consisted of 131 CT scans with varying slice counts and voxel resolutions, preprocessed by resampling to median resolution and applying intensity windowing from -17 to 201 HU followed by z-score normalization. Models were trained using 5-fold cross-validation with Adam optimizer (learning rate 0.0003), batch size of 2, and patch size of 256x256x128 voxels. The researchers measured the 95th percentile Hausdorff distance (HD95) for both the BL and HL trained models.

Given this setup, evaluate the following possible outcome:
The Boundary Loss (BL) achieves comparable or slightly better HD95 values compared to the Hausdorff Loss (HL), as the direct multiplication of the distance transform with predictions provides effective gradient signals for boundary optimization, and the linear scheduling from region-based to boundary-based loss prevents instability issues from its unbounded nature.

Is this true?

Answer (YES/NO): NO